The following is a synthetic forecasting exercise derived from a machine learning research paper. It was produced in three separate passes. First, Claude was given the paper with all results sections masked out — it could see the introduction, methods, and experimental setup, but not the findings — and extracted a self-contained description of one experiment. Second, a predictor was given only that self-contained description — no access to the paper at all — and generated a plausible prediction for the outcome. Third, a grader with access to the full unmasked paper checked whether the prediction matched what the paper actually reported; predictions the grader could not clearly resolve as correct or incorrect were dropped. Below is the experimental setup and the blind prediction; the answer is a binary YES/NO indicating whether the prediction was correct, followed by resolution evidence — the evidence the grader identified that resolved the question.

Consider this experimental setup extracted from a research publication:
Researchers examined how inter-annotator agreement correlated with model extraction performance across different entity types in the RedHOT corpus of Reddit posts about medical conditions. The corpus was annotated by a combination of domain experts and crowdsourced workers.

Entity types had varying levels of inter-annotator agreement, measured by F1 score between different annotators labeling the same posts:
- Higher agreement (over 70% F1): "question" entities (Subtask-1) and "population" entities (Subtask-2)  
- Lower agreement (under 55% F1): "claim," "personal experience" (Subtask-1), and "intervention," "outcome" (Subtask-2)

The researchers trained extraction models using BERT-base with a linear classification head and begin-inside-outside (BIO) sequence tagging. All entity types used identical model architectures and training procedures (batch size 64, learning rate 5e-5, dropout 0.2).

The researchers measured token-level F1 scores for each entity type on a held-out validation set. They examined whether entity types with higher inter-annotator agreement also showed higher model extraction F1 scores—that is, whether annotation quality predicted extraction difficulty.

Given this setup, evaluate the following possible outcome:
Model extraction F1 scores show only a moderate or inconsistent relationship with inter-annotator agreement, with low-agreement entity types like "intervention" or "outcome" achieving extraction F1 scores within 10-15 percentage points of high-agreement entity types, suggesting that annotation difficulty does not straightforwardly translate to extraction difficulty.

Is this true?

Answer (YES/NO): NO